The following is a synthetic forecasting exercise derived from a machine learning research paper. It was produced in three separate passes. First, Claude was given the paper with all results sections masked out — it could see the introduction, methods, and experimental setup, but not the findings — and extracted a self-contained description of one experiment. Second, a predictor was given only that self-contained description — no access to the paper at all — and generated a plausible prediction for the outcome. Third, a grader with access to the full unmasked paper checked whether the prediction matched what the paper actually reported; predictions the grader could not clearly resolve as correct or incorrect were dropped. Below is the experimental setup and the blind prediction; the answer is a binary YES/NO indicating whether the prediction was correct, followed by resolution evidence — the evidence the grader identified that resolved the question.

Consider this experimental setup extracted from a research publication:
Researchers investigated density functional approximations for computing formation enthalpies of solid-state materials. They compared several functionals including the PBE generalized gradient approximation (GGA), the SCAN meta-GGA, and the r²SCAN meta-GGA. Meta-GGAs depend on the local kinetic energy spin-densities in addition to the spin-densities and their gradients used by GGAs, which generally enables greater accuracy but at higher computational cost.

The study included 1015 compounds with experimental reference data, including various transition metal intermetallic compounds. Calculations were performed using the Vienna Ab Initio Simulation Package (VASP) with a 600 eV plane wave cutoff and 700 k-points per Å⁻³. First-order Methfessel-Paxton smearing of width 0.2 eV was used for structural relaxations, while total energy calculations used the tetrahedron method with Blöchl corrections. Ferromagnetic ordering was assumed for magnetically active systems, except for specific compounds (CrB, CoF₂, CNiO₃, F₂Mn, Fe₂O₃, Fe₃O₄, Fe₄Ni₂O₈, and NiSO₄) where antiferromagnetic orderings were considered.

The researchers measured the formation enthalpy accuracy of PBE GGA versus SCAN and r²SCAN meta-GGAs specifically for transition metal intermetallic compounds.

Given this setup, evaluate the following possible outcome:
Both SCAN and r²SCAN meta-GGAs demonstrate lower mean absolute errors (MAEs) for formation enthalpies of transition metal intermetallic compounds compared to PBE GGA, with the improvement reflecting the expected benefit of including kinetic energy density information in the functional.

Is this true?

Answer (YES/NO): NO